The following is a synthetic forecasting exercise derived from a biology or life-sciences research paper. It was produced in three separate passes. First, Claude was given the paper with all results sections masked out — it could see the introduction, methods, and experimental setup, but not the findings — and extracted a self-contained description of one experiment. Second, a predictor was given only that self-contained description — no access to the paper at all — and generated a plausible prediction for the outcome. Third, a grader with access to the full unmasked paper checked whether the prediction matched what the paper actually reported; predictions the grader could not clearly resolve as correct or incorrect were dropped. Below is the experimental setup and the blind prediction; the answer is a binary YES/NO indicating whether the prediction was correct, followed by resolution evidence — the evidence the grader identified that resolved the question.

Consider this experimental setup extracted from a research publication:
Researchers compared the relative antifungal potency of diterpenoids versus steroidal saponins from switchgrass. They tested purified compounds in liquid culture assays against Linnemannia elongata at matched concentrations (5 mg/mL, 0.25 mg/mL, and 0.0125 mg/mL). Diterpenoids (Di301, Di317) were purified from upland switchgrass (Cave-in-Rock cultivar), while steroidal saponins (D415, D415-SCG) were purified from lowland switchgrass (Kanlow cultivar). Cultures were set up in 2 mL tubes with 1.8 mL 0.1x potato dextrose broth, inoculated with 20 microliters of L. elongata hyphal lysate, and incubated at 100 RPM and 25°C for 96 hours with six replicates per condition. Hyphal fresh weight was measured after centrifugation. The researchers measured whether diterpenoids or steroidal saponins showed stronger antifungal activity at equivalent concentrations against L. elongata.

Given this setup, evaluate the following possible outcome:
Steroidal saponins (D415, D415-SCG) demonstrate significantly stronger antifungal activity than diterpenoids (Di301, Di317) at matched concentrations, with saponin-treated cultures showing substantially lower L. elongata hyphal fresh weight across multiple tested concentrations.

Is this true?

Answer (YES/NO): NO